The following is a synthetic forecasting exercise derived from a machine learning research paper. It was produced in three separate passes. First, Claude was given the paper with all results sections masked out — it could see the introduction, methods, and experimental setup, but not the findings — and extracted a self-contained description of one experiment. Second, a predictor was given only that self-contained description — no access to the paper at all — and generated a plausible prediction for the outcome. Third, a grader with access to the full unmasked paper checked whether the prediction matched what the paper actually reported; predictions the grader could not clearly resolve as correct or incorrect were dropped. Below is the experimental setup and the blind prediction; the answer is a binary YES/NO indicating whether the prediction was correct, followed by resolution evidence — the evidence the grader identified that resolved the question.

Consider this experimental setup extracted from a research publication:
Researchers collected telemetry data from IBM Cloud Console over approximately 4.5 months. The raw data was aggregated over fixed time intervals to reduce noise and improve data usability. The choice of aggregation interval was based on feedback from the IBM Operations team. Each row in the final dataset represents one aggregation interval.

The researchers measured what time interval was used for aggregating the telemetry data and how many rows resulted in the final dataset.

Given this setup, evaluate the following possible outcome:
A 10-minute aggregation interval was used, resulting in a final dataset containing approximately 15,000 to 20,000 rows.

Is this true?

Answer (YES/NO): NO